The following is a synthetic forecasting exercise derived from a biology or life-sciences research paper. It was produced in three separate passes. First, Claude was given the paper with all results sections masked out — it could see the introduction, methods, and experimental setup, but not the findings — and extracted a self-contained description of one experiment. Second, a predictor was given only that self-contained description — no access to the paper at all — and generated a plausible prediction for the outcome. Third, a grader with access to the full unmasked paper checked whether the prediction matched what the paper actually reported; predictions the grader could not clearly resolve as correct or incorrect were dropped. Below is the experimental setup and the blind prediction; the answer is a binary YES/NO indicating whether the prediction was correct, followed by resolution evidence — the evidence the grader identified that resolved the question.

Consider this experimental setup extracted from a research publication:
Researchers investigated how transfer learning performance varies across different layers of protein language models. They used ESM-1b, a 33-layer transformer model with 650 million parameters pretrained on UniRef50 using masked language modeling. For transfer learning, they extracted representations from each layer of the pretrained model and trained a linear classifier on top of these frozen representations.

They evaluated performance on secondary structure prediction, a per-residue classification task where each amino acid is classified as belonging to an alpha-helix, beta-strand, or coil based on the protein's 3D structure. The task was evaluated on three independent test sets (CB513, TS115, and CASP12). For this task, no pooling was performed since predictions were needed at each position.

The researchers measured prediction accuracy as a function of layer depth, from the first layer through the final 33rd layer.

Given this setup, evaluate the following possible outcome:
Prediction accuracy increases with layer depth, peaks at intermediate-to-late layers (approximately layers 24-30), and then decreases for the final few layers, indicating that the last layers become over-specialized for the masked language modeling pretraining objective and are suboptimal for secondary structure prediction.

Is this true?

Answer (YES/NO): NO